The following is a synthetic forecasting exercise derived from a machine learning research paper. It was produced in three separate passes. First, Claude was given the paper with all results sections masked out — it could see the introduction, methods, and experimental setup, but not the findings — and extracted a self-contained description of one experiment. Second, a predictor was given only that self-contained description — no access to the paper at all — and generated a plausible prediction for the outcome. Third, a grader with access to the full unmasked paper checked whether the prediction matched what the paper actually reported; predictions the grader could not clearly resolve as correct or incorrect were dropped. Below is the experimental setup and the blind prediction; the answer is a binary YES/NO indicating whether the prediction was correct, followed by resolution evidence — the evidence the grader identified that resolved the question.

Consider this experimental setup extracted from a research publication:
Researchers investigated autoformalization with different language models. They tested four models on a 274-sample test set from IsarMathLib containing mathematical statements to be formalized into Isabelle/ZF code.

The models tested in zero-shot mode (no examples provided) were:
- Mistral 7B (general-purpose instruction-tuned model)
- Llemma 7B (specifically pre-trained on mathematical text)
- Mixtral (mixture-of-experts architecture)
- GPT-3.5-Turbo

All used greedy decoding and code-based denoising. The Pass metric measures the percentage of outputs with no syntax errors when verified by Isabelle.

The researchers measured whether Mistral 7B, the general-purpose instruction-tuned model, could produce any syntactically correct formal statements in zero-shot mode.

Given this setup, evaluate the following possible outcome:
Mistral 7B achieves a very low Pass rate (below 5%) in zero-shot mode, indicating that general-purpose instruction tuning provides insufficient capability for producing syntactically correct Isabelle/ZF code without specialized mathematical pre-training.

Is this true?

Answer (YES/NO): YES